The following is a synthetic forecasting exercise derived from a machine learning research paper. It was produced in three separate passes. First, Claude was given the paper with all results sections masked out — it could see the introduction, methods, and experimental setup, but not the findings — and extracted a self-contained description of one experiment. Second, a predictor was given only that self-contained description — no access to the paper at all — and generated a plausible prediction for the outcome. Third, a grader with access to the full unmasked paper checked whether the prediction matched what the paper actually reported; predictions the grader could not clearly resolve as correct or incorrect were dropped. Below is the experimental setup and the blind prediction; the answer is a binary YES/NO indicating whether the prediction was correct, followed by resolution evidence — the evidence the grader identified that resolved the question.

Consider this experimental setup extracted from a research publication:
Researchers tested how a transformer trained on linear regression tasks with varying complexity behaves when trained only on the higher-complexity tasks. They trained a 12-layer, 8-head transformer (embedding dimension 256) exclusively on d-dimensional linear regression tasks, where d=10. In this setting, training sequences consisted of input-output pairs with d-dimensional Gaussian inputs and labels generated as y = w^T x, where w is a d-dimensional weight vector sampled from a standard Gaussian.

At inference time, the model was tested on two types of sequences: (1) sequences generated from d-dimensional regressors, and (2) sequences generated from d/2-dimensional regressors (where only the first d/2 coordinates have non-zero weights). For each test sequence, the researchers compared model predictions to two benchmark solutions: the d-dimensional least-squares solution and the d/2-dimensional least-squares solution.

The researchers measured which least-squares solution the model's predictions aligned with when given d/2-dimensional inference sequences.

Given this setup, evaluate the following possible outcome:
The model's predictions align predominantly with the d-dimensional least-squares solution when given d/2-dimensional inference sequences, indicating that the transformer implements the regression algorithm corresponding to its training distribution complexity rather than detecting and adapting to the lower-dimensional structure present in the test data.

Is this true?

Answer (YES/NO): YES